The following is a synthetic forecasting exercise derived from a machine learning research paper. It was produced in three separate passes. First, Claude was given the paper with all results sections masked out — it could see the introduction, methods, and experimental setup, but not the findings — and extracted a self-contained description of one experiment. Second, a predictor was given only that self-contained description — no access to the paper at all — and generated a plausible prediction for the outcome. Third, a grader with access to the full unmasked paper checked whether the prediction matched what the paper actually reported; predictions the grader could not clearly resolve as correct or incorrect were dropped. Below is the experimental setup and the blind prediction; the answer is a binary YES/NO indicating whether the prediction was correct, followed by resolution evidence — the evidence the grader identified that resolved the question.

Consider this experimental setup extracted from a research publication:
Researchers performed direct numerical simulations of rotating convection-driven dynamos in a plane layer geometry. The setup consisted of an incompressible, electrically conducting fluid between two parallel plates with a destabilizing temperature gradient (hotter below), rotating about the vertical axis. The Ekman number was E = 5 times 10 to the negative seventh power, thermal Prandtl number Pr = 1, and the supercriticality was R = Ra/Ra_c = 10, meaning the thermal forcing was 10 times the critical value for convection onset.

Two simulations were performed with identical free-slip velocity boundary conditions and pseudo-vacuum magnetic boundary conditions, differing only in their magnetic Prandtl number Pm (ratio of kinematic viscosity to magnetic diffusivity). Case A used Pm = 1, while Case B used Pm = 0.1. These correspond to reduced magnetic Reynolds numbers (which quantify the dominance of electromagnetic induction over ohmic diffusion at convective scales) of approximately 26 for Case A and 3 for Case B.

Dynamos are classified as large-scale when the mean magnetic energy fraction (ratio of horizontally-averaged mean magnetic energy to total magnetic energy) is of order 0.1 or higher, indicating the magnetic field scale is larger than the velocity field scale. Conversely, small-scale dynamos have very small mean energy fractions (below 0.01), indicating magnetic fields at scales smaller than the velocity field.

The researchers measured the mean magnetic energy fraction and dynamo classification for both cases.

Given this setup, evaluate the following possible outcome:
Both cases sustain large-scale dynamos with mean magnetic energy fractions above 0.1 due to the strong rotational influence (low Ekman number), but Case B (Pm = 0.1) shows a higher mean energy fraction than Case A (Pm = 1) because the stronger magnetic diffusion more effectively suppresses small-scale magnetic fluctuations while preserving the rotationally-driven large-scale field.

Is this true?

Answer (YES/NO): NO